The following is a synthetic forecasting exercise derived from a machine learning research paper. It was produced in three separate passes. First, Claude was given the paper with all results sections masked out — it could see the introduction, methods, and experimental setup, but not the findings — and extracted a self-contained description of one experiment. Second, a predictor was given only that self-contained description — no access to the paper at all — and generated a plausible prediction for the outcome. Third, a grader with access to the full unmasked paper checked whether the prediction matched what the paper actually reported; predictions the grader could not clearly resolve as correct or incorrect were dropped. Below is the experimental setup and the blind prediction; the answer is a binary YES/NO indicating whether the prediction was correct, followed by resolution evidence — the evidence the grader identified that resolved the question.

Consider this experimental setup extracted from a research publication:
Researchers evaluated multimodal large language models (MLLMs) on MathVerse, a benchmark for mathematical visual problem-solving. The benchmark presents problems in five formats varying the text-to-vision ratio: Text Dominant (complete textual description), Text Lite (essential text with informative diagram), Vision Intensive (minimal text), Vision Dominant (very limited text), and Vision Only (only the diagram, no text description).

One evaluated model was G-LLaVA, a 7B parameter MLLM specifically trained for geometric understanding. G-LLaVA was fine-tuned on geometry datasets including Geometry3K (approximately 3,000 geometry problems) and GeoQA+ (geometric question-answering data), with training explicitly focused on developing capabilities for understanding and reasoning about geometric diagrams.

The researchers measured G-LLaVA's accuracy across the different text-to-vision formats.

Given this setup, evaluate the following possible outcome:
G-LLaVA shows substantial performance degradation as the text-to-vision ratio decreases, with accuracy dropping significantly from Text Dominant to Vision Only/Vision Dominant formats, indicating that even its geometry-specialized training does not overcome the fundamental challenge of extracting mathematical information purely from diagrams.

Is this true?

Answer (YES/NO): YES